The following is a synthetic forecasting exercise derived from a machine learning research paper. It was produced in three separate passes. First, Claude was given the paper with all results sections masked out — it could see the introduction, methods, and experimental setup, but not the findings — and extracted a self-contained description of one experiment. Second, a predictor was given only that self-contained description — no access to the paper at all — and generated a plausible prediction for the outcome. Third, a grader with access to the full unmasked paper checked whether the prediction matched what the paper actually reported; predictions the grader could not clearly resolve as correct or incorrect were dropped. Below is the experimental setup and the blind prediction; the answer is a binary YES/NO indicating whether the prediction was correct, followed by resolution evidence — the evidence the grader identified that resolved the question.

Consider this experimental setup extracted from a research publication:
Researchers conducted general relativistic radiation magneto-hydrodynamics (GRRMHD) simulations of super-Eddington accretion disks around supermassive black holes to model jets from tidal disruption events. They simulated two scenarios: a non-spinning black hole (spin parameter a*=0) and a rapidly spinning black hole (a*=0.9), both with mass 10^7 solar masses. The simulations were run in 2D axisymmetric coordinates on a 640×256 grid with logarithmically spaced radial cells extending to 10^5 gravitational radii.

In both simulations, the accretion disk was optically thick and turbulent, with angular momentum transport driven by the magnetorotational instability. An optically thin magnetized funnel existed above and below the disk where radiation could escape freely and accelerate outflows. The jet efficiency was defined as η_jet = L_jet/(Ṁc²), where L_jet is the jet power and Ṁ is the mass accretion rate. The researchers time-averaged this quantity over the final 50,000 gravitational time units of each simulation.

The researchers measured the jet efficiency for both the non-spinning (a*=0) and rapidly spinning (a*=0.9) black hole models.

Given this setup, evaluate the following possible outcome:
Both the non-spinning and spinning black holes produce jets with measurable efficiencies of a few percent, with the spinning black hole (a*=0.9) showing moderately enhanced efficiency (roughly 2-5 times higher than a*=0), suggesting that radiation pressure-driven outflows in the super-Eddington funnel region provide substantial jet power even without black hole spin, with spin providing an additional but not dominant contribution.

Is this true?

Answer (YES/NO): NO